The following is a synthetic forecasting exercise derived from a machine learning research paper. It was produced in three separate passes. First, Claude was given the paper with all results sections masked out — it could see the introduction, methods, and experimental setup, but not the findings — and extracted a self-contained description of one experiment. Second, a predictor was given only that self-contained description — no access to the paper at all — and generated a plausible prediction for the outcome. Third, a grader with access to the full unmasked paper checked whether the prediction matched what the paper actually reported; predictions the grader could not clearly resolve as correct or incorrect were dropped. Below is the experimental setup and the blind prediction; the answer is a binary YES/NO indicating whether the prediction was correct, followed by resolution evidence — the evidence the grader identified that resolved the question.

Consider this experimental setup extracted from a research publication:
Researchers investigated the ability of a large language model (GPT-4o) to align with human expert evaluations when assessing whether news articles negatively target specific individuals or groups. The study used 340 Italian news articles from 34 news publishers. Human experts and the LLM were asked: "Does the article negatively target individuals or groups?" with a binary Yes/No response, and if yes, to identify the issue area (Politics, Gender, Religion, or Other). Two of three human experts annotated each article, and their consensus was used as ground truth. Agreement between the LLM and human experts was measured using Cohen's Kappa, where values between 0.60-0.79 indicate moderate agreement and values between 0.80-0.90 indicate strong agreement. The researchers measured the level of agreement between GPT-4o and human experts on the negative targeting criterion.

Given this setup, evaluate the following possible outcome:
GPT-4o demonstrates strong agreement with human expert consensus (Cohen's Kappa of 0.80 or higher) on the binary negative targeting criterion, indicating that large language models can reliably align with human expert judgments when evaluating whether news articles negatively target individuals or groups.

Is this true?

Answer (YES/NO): NO